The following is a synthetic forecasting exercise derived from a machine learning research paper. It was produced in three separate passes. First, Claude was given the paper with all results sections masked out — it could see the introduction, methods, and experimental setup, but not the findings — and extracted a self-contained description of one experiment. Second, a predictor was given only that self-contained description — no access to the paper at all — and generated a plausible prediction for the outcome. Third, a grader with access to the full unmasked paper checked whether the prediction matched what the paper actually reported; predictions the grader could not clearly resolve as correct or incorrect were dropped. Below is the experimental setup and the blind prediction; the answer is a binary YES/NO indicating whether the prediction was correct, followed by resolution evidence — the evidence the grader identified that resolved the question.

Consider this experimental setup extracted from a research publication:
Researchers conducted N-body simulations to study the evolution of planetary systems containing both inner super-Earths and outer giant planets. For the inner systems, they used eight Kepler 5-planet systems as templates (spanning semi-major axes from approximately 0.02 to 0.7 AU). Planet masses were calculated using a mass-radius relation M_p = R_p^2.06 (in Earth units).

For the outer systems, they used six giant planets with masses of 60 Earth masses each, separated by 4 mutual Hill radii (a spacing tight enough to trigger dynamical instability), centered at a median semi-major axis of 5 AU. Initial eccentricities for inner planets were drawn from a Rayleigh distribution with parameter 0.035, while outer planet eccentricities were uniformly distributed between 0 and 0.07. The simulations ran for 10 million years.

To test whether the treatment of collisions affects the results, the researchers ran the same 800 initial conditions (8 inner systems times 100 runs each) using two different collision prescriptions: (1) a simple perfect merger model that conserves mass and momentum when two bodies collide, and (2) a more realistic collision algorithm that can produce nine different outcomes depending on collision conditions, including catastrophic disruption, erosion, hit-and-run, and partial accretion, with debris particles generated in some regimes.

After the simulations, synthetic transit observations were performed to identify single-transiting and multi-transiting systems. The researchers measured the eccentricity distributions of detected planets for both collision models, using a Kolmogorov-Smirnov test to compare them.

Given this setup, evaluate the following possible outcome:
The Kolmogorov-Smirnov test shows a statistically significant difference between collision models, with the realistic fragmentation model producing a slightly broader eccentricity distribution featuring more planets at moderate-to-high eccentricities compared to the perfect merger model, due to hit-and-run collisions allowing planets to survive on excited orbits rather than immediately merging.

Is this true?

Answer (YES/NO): NO